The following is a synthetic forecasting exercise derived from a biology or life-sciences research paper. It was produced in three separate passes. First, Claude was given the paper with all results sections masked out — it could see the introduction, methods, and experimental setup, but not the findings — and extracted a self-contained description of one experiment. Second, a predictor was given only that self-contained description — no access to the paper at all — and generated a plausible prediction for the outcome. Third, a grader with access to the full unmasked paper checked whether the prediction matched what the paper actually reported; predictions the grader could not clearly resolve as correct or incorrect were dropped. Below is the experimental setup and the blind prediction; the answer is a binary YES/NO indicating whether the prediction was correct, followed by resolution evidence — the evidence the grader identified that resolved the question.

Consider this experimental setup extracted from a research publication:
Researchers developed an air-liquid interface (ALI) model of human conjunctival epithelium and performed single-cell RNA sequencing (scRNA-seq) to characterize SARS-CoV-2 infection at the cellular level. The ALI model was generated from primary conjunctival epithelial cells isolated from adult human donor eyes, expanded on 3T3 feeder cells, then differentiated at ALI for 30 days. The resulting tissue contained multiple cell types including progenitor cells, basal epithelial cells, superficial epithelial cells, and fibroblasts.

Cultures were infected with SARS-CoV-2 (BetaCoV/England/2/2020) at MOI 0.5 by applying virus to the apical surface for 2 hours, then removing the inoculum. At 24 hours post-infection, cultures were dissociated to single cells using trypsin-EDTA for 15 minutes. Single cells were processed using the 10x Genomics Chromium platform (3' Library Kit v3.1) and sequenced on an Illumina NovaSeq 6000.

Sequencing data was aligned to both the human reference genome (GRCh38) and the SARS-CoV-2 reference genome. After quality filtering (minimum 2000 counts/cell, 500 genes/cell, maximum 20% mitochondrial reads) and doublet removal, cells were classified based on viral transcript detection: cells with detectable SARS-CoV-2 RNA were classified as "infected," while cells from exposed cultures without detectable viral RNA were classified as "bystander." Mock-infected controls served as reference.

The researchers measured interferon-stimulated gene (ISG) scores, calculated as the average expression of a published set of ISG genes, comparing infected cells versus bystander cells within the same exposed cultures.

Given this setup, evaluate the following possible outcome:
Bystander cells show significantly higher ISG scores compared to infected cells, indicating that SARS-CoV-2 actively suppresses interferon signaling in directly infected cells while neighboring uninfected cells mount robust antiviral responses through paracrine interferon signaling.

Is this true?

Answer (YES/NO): NO